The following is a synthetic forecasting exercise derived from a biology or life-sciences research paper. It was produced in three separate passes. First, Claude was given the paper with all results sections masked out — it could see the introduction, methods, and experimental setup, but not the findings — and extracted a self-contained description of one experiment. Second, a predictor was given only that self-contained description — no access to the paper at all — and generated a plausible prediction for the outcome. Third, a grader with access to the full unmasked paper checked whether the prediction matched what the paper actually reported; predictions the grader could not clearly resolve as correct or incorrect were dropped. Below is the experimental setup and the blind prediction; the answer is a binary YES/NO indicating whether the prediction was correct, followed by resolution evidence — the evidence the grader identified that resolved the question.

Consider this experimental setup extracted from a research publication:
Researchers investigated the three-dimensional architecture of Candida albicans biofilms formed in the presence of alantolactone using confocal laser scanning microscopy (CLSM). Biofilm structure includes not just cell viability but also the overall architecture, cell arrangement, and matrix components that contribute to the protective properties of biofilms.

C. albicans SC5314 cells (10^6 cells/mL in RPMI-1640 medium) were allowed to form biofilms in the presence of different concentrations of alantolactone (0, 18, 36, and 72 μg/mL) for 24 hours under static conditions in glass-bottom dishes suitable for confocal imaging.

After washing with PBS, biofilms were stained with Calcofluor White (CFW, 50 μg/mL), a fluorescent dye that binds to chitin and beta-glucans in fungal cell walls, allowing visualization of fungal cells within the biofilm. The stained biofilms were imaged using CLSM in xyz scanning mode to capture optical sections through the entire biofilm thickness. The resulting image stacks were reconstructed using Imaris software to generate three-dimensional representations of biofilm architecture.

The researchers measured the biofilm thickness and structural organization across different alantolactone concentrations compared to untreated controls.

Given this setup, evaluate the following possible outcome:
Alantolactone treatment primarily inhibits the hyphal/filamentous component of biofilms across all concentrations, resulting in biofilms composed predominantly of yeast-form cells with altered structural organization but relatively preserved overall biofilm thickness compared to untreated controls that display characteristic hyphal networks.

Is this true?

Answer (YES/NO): NO